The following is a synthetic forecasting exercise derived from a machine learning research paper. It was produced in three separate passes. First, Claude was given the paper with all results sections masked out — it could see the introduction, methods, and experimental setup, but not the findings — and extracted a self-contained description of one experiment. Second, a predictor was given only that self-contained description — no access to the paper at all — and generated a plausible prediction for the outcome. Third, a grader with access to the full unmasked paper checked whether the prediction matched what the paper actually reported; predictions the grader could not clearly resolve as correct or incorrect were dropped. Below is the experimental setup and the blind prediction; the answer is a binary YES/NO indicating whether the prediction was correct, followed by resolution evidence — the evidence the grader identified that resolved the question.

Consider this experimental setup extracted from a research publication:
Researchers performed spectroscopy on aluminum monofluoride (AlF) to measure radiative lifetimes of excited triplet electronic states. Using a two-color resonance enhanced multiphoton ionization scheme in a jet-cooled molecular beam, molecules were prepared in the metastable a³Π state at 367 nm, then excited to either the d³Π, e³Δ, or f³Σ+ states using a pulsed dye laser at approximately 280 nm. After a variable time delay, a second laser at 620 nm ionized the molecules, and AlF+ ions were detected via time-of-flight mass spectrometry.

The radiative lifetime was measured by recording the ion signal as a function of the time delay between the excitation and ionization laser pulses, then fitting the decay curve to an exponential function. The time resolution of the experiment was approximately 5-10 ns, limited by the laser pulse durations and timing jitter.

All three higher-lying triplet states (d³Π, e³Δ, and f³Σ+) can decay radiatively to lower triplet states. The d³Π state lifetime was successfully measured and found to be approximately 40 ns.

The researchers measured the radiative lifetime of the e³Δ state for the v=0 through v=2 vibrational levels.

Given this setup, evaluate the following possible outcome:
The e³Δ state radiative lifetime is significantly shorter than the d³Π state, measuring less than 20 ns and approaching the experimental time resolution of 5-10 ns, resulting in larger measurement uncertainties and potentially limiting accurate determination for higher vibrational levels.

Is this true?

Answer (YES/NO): YES